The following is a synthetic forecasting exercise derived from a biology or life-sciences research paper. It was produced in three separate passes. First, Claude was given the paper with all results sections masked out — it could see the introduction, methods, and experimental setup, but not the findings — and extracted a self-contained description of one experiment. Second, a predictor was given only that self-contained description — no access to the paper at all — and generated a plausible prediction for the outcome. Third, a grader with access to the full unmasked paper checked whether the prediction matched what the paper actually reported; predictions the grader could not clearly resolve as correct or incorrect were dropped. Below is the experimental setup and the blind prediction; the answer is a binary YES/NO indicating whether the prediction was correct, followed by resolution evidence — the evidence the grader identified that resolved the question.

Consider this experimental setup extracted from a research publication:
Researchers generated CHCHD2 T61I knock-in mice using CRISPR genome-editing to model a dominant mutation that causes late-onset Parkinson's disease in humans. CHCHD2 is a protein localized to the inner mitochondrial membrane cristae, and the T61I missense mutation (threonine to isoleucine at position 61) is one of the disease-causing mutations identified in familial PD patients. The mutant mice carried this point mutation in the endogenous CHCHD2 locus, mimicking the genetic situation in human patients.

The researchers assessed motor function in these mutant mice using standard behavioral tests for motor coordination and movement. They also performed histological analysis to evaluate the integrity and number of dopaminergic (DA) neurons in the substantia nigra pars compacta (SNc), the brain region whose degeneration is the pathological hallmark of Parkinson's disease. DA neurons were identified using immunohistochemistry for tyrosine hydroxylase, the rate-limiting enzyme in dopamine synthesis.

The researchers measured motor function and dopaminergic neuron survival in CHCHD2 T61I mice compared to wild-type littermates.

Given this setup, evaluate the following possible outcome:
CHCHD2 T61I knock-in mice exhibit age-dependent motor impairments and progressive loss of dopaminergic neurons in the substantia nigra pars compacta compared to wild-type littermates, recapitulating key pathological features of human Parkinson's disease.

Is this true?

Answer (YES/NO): NO